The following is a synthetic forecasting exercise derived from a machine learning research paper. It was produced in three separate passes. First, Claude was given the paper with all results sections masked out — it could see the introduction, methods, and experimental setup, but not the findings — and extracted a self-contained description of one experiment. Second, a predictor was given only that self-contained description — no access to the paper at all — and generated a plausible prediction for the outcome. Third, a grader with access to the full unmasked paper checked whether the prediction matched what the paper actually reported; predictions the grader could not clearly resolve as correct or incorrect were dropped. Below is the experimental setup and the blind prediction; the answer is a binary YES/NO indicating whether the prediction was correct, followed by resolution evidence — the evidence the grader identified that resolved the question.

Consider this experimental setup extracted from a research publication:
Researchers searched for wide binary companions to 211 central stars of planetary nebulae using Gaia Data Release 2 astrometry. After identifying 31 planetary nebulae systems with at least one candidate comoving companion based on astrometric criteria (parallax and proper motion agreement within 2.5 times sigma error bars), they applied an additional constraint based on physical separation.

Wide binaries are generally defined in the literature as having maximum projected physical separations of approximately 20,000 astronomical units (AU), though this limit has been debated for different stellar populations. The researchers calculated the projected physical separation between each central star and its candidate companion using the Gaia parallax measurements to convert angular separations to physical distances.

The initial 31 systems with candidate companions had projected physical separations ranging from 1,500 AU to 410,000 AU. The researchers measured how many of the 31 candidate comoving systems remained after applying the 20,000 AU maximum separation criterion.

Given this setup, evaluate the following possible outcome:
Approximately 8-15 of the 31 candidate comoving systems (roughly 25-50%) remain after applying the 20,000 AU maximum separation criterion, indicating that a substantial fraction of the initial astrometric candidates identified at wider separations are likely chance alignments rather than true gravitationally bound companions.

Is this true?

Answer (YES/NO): YES